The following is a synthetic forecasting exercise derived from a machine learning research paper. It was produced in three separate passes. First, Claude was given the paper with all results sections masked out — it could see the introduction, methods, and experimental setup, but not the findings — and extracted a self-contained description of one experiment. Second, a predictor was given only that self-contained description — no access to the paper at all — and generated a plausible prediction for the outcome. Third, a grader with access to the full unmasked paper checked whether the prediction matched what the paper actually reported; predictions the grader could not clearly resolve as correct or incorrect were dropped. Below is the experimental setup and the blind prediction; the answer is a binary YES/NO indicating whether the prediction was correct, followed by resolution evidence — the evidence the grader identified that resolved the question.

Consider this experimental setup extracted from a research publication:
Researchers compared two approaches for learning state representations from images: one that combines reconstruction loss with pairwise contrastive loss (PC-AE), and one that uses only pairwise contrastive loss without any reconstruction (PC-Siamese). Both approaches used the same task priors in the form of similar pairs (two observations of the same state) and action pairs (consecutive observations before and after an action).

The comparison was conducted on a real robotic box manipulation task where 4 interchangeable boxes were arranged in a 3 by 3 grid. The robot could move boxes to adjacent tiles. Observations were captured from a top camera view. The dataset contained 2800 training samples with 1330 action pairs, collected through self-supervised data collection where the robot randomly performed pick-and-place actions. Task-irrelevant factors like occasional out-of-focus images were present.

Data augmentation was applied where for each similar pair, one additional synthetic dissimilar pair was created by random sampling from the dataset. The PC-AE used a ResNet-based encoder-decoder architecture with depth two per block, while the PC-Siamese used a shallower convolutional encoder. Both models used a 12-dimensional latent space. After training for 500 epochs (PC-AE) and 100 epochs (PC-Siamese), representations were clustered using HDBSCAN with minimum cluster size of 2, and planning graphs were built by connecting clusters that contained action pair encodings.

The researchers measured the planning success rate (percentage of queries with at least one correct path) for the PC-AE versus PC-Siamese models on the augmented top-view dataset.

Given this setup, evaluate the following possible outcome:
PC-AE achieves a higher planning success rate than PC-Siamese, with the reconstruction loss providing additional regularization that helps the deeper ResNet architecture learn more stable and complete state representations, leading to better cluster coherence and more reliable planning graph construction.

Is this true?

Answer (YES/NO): NO